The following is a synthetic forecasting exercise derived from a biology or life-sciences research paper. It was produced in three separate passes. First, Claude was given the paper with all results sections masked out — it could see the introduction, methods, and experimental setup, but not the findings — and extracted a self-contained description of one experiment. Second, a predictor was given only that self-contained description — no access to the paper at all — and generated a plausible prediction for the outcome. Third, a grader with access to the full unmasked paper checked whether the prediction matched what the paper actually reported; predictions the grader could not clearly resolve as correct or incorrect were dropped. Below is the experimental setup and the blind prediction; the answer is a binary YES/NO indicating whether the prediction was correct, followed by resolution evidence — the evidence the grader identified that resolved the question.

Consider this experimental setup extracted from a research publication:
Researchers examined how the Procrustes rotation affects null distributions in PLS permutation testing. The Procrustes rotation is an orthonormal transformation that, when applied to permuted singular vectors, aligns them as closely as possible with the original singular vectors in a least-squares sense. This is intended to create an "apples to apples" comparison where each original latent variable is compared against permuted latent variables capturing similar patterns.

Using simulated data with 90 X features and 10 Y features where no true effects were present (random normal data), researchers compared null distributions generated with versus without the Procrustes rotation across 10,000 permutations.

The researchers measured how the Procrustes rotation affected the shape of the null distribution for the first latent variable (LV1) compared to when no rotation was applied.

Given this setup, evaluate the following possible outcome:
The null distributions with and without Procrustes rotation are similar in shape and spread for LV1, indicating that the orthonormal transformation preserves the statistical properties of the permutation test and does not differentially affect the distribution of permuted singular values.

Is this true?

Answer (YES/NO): NO